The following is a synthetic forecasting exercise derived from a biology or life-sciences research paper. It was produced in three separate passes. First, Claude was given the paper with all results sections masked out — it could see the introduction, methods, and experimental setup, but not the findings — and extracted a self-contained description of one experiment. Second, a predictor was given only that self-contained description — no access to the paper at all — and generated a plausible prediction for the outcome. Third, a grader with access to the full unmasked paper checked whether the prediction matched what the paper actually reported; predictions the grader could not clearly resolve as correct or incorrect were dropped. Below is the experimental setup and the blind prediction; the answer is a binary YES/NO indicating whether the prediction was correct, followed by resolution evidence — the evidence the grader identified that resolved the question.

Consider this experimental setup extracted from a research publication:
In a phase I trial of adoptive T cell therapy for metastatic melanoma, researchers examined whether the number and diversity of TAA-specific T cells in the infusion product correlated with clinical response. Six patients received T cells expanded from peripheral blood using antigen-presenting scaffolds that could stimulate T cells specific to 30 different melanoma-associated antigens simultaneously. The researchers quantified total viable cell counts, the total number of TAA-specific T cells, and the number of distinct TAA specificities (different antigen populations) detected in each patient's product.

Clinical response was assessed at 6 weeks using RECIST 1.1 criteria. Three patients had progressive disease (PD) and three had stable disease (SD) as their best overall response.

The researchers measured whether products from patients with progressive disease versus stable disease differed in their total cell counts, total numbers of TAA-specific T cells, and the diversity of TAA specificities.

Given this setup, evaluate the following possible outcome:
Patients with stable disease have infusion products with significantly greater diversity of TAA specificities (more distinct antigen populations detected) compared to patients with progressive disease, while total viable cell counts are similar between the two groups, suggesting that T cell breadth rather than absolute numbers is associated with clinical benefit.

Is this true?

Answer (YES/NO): NO